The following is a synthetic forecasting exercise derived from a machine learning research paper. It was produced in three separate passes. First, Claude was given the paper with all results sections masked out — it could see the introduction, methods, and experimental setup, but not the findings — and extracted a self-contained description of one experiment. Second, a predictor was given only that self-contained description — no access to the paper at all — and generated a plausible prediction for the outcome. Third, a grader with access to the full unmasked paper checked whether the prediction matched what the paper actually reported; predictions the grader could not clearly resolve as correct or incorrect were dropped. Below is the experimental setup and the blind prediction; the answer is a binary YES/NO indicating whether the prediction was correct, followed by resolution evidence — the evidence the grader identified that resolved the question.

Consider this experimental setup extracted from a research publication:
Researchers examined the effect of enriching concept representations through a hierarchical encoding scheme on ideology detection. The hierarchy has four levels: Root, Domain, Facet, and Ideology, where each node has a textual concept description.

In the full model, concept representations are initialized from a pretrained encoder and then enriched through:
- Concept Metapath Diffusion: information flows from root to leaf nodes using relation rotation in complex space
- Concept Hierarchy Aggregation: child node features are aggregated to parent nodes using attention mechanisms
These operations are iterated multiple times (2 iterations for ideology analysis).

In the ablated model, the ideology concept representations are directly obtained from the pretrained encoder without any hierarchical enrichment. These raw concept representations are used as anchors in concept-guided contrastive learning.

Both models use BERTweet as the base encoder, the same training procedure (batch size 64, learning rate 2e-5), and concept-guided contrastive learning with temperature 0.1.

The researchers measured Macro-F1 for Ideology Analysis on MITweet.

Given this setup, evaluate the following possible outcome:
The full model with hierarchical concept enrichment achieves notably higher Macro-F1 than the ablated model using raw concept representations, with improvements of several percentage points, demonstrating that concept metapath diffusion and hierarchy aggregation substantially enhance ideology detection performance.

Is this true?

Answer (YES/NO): NO